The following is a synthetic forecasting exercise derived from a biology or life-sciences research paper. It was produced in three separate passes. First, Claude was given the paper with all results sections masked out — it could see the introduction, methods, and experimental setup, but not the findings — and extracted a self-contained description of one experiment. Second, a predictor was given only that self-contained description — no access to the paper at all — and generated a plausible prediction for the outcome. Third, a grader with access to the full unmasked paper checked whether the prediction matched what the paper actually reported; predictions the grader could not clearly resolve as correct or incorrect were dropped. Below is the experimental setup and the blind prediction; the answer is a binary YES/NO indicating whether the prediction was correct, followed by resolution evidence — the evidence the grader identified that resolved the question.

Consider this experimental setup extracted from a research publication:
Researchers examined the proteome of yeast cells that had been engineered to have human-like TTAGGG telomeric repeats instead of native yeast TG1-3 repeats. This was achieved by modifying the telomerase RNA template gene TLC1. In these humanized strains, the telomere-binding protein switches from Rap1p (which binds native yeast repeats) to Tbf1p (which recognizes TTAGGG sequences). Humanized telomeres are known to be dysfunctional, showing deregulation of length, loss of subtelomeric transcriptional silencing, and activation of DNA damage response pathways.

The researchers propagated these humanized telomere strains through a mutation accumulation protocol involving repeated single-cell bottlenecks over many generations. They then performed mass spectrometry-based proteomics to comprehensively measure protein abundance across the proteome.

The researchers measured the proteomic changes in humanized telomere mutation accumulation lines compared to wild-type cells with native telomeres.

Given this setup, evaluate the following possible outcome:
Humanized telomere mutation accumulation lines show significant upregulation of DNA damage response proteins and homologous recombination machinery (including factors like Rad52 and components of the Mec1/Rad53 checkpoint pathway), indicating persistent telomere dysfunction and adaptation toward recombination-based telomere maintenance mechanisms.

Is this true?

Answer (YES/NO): NO